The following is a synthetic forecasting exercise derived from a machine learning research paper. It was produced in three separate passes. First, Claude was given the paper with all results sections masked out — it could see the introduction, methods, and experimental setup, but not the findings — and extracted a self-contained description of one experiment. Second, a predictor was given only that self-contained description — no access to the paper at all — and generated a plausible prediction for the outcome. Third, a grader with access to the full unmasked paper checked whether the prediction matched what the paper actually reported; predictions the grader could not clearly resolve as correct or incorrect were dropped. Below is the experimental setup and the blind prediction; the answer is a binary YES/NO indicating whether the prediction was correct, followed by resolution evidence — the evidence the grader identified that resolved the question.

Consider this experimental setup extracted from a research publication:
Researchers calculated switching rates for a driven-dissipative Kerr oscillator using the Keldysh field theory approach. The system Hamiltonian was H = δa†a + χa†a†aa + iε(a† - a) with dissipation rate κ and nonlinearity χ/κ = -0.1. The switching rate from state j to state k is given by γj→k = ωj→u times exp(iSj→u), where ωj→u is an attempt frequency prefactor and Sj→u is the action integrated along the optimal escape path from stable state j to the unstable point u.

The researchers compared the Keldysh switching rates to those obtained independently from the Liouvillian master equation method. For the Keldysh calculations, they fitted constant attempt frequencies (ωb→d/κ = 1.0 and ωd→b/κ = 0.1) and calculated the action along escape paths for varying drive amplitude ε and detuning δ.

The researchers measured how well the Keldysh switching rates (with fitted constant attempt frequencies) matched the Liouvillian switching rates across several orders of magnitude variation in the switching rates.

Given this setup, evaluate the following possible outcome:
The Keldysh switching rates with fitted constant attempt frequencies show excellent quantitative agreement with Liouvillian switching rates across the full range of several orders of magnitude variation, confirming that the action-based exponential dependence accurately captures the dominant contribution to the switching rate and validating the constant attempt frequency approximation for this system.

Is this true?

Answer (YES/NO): YES